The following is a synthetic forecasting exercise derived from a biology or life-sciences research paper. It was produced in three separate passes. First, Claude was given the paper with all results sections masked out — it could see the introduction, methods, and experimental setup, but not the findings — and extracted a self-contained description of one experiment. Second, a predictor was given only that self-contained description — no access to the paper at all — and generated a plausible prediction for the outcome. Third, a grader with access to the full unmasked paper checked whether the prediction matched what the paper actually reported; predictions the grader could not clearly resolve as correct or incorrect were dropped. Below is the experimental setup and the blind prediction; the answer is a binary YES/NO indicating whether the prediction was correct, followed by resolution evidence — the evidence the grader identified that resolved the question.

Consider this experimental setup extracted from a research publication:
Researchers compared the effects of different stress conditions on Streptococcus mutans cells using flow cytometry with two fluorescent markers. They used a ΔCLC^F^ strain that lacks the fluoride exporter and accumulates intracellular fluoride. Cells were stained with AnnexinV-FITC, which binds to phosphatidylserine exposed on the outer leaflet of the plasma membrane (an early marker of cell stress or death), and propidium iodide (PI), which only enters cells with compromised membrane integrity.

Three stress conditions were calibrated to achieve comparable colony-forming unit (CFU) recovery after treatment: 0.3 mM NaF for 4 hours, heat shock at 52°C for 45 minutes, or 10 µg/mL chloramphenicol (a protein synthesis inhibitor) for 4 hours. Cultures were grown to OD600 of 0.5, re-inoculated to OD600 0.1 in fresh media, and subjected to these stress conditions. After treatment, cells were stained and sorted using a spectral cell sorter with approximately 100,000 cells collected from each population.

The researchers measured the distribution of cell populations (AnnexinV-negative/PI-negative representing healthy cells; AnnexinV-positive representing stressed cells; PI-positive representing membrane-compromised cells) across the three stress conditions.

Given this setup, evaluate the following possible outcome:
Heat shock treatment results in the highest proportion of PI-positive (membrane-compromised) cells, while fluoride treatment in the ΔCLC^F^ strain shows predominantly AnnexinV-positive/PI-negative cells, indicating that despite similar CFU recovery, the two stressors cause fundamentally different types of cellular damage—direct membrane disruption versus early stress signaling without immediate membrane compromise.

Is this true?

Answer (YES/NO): NO